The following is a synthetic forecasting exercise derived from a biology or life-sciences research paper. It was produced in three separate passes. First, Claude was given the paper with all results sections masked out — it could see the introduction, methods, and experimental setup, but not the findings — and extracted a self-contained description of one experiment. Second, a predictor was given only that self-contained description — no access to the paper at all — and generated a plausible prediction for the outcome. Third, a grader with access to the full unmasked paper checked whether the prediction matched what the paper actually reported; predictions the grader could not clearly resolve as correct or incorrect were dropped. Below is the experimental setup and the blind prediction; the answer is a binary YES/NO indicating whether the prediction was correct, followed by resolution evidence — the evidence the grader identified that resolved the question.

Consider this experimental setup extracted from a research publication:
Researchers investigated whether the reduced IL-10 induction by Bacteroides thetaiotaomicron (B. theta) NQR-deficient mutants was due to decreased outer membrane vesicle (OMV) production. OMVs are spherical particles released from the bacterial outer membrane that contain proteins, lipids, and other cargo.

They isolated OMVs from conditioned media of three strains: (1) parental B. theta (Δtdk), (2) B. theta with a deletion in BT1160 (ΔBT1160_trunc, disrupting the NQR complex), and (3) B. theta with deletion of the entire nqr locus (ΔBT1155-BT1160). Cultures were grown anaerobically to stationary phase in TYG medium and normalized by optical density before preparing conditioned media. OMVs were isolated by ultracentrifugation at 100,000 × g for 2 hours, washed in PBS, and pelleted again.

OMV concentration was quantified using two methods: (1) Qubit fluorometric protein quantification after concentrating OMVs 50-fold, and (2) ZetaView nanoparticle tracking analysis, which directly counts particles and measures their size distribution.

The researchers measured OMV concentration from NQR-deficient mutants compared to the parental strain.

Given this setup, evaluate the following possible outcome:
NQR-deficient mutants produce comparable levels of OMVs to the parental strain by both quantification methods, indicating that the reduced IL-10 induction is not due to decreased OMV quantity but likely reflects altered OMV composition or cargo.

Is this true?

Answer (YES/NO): NO